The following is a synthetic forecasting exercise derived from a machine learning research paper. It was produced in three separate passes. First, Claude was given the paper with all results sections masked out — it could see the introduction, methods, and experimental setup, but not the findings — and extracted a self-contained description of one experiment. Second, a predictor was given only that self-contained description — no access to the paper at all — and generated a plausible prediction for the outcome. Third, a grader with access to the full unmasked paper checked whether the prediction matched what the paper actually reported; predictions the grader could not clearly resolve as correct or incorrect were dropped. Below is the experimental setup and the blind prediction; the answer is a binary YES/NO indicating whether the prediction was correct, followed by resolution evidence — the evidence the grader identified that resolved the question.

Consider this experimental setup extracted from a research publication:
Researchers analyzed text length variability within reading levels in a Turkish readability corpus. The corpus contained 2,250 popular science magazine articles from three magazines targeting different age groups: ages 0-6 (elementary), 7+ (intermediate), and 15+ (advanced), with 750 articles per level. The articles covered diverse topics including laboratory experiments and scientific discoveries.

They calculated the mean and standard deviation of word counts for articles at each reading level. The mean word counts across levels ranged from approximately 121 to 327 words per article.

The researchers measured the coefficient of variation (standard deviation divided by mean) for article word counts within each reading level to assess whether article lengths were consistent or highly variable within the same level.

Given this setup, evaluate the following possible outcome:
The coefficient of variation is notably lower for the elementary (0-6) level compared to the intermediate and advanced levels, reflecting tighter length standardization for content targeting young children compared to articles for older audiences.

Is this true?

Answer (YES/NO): NO